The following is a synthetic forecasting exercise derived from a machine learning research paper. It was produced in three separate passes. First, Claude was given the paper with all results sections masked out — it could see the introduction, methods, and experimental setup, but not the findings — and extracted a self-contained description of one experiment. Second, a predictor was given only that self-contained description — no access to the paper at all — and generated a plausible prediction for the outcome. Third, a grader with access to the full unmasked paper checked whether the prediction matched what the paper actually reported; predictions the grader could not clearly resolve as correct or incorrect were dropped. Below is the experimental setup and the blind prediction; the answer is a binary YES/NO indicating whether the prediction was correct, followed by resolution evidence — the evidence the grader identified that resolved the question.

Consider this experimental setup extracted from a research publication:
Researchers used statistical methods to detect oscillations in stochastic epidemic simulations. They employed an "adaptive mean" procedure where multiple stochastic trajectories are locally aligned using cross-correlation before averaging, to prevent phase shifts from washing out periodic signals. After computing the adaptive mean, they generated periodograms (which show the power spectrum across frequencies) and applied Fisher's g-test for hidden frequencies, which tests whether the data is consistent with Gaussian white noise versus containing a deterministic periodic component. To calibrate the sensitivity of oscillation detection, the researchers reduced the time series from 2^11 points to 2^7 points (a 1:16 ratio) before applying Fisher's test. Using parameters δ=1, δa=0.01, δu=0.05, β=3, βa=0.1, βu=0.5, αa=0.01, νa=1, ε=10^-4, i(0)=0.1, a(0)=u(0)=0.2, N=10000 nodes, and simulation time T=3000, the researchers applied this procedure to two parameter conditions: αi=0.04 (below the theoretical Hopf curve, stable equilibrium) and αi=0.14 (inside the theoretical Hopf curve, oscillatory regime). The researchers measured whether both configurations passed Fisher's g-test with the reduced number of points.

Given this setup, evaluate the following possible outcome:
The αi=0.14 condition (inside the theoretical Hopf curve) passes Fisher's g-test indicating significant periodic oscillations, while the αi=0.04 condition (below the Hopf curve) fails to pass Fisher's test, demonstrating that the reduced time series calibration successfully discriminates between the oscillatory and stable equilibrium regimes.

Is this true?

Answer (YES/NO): YES